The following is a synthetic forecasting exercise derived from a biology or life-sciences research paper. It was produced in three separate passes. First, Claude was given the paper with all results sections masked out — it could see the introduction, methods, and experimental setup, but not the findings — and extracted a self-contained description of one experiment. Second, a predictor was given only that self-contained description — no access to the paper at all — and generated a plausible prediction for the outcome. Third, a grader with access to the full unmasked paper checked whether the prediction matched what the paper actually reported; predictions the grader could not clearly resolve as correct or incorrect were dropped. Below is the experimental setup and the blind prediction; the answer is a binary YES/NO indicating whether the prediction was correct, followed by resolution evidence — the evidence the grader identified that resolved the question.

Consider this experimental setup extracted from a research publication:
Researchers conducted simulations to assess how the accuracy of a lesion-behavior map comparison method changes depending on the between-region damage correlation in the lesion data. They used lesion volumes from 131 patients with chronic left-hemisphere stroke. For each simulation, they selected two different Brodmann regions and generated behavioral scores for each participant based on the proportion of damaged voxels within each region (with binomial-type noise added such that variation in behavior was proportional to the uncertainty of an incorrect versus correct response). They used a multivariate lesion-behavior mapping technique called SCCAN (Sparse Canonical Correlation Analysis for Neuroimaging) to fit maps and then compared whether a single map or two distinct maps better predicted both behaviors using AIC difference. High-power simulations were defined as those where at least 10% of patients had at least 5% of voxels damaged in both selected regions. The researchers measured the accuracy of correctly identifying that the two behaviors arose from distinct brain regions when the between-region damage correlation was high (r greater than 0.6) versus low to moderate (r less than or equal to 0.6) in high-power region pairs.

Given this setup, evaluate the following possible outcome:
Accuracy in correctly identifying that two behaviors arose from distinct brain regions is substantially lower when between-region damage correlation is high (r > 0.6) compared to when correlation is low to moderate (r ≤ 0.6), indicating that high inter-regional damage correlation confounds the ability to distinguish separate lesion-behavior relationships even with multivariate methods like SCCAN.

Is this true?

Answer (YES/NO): YES